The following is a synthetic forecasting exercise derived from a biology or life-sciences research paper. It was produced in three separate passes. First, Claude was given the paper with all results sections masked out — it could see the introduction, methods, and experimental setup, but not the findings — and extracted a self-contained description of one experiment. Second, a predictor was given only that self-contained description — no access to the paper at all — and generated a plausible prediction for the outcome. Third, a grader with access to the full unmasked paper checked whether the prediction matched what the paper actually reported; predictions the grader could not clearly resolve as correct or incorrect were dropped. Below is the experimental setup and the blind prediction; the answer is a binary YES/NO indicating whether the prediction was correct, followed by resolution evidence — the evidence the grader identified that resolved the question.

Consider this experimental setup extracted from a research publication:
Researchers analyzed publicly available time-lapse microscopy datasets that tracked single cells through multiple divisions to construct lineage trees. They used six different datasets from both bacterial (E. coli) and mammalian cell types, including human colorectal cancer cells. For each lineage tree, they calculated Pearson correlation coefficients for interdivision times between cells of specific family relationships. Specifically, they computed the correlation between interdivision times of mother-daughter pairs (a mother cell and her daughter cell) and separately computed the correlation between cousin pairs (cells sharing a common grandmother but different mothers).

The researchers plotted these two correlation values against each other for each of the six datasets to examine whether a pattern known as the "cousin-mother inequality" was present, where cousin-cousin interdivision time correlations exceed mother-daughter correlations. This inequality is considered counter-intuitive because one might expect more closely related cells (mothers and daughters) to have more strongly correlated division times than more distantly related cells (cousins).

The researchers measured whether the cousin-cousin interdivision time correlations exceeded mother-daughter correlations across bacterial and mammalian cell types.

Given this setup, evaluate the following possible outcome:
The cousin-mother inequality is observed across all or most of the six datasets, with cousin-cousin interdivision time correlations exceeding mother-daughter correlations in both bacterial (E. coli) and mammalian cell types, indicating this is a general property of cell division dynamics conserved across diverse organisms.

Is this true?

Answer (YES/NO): NO